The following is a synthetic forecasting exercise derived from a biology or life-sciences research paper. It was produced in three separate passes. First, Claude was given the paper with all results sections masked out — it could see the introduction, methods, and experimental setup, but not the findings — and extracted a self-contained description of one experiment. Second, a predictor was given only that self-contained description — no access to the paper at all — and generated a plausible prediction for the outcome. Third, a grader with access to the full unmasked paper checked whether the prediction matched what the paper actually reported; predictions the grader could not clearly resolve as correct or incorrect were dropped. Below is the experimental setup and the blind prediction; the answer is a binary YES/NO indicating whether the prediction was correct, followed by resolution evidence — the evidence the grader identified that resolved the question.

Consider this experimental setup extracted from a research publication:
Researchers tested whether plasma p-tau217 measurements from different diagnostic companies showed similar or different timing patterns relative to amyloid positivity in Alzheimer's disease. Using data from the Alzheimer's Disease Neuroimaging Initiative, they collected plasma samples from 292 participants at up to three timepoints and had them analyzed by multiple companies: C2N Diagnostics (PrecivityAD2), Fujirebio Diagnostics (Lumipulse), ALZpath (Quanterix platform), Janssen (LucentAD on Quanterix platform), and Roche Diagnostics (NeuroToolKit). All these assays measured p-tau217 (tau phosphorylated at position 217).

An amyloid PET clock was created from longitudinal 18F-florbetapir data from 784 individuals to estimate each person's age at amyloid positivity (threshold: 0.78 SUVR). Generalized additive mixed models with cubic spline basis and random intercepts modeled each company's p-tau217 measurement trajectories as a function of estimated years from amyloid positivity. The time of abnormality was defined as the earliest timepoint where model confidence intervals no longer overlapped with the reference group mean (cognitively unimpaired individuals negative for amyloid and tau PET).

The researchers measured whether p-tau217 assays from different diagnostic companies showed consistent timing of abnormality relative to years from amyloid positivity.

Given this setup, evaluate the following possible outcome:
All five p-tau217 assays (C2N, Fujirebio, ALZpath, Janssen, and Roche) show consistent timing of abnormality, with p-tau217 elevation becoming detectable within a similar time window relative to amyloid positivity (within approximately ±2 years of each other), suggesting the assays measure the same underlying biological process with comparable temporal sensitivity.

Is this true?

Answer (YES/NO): NO